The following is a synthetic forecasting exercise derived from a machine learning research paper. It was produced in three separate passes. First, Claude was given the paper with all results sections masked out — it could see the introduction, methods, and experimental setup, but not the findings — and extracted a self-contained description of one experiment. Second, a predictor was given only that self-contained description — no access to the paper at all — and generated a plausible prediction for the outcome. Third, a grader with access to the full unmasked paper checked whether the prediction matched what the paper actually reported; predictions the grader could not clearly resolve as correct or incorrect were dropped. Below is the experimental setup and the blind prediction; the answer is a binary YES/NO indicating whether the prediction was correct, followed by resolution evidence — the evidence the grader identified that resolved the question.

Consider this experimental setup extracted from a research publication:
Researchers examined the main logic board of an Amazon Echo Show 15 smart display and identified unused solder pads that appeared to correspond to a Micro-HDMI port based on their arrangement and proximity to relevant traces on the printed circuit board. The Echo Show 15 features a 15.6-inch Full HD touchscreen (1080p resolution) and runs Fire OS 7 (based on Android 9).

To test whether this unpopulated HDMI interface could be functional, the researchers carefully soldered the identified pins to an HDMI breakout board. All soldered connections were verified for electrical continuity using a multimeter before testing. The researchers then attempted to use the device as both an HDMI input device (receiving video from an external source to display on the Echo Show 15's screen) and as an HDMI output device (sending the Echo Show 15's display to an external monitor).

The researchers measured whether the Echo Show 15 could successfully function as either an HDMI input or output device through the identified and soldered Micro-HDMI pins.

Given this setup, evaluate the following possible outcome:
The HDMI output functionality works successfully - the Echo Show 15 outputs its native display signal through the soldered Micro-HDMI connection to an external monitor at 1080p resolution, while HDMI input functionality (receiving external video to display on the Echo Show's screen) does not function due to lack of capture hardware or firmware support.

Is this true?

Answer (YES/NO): NO